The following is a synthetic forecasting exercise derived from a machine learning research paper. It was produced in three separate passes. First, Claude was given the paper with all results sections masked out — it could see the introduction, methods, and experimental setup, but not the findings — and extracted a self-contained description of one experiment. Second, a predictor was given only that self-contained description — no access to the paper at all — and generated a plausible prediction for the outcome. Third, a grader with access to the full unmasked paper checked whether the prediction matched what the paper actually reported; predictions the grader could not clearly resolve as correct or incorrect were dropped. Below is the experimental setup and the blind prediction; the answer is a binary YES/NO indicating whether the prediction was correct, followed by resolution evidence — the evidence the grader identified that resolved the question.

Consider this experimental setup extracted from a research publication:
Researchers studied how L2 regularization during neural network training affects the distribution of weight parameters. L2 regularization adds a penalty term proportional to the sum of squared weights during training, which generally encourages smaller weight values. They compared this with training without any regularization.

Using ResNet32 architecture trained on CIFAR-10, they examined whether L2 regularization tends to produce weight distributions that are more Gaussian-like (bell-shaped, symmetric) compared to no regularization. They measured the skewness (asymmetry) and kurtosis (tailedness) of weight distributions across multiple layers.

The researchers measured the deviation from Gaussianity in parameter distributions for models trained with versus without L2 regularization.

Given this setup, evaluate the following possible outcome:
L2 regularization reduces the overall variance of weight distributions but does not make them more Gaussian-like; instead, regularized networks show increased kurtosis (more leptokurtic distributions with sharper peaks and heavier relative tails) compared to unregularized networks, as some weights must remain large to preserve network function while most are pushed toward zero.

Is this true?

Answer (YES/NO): NO